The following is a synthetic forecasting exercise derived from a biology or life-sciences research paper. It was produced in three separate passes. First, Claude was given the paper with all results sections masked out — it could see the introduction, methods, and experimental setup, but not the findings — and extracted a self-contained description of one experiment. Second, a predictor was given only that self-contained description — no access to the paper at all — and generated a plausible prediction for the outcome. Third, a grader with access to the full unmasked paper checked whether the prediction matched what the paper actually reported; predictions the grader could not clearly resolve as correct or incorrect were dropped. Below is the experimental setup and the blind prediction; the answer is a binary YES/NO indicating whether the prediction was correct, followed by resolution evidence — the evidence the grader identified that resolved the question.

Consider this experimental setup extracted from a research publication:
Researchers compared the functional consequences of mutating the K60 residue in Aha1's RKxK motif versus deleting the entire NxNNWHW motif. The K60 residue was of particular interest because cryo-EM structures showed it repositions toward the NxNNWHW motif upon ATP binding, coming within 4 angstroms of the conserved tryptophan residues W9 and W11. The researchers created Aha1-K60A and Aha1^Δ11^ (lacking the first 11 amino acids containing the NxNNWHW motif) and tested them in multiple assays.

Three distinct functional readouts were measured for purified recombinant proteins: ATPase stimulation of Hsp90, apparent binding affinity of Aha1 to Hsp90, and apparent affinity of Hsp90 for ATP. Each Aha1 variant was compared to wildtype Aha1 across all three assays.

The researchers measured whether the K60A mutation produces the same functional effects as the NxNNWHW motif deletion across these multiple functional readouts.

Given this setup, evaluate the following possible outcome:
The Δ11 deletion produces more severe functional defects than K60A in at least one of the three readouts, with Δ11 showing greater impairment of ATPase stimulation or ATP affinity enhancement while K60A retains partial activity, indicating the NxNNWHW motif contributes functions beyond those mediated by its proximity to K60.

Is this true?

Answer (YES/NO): NO